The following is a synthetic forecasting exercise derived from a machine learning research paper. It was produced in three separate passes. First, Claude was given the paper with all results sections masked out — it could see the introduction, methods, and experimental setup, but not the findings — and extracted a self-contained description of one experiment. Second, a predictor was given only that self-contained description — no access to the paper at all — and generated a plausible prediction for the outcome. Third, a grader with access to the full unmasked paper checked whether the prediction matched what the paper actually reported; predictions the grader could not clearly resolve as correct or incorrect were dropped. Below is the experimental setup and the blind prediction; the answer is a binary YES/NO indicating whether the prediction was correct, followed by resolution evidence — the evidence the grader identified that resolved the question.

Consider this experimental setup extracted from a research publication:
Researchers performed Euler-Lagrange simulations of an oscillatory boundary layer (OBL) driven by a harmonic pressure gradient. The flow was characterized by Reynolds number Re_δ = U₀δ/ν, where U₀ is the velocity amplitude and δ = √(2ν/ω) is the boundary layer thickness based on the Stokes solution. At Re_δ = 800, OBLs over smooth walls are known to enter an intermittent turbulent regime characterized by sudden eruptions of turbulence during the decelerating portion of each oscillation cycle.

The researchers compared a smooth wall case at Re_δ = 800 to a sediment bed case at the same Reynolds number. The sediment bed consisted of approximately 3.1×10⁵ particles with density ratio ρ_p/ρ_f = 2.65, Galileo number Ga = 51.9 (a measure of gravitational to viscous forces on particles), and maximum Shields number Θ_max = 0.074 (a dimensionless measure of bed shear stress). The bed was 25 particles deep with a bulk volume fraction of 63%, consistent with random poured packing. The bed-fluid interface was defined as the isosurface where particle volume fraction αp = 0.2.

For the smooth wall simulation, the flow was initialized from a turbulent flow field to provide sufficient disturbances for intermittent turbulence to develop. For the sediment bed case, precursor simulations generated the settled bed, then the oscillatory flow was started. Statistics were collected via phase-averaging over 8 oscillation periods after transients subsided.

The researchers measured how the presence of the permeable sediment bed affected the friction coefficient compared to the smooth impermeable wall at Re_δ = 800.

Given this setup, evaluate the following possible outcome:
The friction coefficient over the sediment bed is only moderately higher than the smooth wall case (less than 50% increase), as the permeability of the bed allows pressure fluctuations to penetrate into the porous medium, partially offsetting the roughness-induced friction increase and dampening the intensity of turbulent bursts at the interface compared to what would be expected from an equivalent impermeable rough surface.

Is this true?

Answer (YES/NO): NO